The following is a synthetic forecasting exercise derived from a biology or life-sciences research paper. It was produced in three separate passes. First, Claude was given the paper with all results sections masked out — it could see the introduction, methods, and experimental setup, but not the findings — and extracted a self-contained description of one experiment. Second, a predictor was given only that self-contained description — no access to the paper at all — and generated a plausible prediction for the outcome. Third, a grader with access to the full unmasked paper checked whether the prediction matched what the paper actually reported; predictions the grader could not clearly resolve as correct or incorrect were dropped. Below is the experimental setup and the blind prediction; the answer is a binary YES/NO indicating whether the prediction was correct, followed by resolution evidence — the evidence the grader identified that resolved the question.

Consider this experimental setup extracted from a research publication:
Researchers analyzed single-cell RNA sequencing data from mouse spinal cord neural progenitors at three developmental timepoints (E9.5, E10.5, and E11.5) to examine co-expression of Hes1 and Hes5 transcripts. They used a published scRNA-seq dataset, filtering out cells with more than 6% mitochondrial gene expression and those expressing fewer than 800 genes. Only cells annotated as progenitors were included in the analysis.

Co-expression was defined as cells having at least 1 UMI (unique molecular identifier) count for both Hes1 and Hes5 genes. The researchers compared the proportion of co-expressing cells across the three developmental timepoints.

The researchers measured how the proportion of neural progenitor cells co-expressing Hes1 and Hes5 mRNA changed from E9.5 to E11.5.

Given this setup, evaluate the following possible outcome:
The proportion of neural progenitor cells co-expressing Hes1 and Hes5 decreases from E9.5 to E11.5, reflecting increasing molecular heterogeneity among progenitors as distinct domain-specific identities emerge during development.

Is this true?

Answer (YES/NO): YES